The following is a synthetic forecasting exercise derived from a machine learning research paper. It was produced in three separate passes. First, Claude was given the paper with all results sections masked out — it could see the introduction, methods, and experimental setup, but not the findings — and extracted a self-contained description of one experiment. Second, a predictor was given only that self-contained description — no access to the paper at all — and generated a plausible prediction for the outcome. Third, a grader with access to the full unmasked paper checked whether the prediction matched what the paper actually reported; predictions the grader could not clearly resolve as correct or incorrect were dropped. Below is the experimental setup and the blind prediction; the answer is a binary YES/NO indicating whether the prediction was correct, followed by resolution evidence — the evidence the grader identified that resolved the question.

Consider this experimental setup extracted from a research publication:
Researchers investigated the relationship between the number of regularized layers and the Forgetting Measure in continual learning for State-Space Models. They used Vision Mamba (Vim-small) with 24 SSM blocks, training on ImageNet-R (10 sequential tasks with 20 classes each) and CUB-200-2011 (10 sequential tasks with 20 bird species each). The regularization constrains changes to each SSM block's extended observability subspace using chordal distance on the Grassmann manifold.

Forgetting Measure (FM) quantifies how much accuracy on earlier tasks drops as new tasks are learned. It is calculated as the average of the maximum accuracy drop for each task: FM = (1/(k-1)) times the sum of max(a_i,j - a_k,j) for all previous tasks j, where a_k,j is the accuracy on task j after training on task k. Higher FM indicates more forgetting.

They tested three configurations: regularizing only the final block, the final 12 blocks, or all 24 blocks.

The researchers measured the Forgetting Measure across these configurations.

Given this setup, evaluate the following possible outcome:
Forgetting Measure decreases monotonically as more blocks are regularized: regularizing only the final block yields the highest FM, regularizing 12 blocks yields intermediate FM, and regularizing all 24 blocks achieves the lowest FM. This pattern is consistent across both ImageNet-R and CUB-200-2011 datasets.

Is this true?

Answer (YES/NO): NO